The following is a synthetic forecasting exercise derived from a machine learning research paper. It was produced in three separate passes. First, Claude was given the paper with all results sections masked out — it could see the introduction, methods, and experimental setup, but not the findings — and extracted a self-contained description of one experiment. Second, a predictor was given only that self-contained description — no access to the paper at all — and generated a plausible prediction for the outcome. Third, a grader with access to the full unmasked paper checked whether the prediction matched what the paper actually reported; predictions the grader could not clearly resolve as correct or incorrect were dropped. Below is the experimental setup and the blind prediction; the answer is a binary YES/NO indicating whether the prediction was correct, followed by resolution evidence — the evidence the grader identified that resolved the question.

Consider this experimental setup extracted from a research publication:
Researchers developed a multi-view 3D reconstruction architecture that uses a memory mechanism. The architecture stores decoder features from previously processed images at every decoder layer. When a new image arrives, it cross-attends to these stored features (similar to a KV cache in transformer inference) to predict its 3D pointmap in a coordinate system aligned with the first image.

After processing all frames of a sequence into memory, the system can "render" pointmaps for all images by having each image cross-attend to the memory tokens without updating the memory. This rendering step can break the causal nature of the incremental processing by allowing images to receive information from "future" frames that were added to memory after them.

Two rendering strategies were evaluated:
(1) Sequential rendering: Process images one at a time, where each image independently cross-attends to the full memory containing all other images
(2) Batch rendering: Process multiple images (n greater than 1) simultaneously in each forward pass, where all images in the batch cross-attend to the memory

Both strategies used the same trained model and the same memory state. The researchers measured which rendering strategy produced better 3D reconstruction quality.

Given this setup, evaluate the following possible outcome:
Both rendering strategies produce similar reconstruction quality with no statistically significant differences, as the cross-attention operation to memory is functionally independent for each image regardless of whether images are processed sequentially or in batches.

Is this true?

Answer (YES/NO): NO